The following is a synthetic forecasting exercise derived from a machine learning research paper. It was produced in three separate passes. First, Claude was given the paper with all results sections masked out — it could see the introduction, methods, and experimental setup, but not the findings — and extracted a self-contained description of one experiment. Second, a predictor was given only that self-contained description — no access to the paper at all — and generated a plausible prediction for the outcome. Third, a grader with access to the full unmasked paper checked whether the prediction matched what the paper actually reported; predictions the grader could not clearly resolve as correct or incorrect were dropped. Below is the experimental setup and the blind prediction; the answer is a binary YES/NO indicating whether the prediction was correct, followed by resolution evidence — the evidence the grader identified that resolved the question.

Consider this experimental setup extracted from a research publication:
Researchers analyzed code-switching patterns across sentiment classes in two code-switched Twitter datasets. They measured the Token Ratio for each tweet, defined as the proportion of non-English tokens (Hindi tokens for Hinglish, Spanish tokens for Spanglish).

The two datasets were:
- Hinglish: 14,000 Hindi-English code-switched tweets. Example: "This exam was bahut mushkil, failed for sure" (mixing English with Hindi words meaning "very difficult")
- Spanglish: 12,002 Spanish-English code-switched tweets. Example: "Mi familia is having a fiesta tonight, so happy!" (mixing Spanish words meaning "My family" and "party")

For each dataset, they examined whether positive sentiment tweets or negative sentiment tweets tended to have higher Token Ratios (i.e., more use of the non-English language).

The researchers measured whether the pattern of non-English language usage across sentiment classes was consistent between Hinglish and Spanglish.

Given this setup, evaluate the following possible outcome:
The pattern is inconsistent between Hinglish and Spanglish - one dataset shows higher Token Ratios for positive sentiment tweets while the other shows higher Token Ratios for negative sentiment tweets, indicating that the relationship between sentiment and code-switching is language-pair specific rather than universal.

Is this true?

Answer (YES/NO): NO